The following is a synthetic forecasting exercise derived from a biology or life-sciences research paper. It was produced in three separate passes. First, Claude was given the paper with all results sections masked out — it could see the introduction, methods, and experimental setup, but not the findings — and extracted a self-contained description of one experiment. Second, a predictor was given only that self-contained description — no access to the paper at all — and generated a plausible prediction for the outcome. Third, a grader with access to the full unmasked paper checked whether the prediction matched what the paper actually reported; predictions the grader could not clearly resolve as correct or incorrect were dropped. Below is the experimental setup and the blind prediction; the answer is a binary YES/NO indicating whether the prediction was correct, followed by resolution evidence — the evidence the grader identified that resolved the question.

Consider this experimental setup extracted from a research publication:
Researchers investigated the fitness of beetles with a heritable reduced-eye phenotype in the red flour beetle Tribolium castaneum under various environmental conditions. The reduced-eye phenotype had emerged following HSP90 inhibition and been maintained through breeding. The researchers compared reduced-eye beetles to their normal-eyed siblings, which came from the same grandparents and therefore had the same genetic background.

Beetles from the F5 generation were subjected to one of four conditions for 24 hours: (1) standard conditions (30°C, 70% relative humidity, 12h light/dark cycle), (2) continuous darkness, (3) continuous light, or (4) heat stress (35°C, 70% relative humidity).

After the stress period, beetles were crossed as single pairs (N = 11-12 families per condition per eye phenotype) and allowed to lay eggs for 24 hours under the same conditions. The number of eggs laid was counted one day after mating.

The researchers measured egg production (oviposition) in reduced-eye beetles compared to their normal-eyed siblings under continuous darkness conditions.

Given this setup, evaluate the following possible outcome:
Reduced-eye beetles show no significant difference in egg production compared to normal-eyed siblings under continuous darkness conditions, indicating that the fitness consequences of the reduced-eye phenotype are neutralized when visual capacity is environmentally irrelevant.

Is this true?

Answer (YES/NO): YES